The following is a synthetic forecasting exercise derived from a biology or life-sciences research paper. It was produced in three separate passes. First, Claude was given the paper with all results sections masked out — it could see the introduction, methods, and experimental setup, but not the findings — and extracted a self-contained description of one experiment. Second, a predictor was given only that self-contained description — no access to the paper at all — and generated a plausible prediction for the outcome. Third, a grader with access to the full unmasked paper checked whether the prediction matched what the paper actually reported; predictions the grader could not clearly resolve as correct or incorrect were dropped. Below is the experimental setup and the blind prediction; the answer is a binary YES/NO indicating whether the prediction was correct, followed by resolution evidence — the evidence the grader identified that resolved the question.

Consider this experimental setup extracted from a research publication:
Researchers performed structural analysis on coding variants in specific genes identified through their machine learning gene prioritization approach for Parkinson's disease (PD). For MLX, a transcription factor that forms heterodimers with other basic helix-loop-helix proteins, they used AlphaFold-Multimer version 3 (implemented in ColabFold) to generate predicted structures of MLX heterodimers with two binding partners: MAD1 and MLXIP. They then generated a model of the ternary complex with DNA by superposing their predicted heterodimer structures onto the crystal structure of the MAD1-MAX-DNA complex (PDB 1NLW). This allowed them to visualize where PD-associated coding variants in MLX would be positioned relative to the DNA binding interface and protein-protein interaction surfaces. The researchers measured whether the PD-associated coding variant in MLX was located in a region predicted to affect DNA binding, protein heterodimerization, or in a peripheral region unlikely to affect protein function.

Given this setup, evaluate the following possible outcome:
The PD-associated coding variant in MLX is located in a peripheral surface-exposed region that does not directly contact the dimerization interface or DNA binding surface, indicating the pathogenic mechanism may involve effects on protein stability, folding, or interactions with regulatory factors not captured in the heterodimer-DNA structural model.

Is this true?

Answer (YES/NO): NO